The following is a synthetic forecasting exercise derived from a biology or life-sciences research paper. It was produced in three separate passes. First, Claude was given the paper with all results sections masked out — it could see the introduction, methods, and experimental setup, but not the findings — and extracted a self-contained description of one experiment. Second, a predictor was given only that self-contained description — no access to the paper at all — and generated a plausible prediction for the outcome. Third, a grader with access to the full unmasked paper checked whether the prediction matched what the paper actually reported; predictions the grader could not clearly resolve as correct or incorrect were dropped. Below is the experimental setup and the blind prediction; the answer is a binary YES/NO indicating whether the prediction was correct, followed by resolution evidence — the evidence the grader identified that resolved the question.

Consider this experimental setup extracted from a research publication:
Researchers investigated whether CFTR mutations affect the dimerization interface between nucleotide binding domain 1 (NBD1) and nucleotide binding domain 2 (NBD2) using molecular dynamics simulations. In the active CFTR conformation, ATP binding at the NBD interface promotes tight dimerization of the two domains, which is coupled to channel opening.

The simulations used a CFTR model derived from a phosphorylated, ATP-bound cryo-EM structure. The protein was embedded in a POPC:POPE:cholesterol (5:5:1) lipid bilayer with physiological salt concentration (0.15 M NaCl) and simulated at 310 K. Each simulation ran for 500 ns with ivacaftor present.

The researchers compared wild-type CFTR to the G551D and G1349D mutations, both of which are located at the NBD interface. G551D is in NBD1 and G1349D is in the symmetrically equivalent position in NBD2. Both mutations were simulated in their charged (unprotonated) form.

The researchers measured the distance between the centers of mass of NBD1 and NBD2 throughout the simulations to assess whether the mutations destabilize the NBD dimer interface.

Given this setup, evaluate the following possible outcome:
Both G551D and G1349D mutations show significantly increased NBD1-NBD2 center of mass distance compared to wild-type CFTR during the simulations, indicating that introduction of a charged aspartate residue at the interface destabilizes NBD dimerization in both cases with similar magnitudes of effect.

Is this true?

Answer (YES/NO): YES